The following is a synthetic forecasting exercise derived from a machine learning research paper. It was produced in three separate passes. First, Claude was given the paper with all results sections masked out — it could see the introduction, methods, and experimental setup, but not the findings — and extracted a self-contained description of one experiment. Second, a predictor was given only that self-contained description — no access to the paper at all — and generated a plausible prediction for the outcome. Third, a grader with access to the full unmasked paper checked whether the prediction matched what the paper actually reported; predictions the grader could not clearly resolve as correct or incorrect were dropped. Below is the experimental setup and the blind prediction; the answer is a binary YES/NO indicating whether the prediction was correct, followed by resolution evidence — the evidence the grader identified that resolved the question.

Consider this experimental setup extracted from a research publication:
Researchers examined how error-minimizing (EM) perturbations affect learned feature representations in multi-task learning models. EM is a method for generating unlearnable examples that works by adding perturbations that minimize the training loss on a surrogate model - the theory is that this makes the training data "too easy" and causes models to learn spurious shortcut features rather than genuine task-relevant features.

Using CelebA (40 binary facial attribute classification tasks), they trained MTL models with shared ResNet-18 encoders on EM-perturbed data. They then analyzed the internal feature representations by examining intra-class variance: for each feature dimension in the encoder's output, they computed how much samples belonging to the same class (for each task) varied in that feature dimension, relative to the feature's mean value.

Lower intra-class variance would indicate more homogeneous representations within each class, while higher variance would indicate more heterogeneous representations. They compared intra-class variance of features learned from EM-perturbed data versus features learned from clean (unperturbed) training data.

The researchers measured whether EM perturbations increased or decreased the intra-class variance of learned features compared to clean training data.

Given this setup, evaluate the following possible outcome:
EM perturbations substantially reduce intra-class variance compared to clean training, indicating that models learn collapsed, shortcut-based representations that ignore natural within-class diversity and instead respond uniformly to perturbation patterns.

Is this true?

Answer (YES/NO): YES